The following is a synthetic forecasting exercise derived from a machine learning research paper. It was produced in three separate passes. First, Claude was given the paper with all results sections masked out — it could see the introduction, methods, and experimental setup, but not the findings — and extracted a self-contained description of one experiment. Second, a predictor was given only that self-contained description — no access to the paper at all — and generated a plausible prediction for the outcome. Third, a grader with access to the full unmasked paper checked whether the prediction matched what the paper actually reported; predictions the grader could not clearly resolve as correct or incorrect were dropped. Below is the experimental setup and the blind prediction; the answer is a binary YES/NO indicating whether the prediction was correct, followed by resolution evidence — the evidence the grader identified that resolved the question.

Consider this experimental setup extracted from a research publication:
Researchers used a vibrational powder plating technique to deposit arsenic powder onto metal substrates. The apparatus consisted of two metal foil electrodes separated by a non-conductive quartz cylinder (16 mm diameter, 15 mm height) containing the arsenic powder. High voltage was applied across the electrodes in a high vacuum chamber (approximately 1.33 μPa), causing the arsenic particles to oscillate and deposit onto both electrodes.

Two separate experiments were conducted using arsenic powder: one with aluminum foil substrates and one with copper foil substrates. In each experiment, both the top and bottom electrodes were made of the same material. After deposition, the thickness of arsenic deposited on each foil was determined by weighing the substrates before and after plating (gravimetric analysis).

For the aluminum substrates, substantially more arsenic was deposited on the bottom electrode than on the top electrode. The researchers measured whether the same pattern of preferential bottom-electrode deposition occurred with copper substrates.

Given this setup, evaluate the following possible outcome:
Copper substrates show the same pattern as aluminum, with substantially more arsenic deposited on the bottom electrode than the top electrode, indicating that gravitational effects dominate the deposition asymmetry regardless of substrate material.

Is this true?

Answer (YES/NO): NO